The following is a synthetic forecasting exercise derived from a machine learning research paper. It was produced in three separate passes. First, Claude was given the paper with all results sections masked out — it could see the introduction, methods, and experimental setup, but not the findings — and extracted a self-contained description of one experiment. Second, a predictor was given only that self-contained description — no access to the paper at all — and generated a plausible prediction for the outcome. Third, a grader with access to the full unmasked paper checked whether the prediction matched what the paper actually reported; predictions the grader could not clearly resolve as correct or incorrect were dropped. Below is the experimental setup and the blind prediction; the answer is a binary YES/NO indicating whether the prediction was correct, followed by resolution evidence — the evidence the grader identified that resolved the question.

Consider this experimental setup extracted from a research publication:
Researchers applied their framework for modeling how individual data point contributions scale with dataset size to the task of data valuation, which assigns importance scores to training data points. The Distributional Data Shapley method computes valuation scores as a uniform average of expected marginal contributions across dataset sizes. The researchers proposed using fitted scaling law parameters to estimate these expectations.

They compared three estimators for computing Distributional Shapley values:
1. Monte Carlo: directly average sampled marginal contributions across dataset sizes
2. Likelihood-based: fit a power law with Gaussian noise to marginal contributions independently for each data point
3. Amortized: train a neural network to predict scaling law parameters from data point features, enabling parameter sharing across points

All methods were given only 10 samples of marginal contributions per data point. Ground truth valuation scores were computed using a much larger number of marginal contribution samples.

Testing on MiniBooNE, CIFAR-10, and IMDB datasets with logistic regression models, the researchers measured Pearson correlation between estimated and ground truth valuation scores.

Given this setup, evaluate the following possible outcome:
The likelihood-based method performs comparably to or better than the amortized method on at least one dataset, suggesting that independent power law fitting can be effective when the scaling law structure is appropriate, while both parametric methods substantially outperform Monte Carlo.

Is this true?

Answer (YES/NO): NO